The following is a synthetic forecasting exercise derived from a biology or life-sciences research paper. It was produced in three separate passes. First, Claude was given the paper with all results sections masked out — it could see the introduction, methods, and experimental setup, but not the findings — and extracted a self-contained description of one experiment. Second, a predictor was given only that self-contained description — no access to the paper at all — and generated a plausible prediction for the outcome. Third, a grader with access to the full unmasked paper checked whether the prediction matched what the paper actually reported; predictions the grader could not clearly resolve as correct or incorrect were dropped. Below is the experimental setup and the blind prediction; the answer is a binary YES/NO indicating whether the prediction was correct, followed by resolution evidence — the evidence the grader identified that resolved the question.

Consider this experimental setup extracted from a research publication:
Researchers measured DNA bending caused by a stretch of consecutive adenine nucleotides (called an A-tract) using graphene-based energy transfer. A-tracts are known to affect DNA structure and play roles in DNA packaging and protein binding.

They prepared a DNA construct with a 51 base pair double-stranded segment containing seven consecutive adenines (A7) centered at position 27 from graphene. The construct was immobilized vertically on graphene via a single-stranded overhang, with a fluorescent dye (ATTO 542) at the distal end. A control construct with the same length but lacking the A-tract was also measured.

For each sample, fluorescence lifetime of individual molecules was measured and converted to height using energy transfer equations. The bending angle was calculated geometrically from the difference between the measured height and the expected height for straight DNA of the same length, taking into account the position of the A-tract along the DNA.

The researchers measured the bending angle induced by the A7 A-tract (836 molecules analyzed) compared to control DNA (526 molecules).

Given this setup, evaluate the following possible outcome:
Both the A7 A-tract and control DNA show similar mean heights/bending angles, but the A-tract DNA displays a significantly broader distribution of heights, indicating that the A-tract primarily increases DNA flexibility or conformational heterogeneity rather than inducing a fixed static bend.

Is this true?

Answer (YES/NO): NO